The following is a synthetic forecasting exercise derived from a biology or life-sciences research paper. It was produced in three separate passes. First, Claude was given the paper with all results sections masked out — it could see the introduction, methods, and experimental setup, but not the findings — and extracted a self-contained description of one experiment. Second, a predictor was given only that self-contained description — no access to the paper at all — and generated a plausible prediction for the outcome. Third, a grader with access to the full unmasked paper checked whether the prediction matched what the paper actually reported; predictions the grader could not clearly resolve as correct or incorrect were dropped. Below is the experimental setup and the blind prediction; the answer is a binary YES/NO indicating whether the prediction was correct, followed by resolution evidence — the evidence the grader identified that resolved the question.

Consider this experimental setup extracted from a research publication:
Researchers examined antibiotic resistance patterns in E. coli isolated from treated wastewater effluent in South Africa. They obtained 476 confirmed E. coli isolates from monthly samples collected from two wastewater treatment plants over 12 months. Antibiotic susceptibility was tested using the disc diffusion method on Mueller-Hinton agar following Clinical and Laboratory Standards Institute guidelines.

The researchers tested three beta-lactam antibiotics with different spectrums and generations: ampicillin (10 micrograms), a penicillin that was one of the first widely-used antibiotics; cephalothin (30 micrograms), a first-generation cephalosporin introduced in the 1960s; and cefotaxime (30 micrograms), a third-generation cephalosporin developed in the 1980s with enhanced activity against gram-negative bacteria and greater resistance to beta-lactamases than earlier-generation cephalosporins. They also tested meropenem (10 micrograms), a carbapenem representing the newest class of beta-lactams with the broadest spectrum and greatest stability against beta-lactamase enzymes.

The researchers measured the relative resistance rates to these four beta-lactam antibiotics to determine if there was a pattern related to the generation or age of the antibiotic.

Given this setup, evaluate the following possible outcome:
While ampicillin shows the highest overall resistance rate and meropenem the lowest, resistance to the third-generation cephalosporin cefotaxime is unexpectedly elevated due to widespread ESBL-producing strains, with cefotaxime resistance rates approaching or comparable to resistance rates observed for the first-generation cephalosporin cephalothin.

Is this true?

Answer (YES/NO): NO